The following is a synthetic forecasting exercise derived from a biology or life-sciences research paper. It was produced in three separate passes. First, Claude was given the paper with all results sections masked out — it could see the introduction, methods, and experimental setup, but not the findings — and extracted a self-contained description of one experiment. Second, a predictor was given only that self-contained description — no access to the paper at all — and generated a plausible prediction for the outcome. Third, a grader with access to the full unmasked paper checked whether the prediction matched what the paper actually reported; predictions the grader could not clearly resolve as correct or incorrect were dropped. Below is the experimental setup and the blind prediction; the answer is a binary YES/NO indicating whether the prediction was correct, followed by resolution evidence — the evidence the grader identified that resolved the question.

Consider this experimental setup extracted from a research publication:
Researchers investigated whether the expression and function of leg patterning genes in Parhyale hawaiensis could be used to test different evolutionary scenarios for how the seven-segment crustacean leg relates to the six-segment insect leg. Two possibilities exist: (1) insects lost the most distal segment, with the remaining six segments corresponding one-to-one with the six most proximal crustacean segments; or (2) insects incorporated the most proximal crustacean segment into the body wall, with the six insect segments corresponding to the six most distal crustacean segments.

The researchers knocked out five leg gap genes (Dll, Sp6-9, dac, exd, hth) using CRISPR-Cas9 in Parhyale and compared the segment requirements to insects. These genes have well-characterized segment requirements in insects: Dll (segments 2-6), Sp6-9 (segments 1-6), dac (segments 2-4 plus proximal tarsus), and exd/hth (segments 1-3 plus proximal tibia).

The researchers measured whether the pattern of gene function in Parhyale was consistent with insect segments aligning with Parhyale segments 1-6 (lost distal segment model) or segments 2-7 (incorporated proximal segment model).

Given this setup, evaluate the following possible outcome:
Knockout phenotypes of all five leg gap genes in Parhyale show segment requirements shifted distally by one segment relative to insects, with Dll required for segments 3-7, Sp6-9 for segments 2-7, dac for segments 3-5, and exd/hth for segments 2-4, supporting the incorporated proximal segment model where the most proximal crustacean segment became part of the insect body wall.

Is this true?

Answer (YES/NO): NO